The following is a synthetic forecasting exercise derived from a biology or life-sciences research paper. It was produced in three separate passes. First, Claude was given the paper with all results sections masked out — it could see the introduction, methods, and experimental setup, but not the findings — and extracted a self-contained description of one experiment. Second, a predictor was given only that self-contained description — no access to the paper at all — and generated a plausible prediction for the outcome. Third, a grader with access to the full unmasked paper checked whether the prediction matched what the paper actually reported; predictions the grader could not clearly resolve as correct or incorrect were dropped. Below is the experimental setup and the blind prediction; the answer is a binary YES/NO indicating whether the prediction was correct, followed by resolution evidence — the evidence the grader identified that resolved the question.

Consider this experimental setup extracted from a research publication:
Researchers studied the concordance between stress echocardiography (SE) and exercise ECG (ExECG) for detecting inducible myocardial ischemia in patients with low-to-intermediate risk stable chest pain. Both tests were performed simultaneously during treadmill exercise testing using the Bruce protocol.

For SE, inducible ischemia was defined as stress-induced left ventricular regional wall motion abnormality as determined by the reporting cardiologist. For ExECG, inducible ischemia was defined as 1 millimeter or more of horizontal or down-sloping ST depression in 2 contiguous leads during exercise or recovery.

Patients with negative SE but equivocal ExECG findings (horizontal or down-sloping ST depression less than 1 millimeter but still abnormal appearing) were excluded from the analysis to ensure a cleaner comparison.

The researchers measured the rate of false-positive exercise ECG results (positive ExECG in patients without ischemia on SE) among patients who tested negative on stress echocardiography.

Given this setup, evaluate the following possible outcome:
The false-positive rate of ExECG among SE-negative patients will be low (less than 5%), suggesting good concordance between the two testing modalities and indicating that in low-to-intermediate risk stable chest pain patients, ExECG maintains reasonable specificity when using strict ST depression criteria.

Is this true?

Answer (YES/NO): NO